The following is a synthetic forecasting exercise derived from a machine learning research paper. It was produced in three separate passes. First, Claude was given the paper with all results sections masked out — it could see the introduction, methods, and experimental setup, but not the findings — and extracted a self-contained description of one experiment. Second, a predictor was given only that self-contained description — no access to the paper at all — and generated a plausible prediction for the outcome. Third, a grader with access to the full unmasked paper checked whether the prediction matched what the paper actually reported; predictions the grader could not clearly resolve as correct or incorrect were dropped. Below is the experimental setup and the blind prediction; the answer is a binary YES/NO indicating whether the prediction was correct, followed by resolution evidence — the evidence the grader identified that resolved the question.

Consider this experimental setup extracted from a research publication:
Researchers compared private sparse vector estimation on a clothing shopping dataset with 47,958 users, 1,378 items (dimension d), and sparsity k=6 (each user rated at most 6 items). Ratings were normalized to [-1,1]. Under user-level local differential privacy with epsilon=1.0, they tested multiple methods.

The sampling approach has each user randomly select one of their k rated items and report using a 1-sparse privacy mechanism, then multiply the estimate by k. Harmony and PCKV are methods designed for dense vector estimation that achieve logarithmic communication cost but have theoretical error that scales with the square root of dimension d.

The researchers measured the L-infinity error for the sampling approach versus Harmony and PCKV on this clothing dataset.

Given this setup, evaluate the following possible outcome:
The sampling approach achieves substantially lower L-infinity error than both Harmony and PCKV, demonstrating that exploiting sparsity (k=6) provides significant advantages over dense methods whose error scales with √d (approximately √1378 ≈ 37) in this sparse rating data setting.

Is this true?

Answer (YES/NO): YES